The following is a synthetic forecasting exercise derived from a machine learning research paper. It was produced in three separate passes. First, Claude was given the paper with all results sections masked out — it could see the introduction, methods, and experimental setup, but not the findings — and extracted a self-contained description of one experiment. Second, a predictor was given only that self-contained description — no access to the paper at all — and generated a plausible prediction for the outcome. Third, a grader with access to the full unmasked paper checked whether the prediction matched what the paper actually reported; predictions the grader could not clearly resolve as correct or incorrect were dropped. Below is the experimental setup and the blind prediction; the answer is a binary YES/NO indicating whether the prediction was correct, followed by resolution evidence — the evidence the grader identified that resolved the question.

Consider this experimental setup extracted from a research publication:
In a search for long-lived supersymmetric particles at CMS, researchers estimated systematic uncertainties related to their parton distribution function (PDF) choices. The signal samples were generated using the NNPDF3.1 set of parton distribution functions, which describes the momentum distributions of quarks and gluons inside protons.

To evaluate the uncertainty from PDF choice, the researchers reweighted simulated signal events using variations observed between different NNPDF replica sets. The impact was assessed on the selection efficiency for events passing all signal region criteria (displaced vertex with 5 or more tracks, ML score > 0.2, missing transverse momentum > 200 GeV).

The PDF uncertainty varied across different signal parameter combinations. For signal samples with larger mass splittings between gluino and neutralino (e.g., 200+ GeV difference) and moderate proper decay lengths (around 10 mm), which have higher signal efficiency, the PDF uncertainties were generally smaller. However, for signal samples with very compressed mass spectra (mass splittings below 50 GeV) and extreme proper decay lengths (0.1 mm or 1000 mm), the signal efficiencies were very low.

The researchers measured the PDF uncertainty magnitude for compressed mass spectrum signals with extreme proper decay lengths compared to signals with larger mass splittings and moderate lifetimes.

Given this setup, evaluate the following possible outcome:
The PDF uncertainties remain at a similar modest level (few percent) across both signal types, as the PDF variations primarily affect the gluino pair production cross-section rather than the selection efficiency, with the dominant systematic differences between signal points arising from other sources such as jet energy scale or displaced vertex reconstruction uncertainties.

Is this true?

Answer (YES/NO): NO